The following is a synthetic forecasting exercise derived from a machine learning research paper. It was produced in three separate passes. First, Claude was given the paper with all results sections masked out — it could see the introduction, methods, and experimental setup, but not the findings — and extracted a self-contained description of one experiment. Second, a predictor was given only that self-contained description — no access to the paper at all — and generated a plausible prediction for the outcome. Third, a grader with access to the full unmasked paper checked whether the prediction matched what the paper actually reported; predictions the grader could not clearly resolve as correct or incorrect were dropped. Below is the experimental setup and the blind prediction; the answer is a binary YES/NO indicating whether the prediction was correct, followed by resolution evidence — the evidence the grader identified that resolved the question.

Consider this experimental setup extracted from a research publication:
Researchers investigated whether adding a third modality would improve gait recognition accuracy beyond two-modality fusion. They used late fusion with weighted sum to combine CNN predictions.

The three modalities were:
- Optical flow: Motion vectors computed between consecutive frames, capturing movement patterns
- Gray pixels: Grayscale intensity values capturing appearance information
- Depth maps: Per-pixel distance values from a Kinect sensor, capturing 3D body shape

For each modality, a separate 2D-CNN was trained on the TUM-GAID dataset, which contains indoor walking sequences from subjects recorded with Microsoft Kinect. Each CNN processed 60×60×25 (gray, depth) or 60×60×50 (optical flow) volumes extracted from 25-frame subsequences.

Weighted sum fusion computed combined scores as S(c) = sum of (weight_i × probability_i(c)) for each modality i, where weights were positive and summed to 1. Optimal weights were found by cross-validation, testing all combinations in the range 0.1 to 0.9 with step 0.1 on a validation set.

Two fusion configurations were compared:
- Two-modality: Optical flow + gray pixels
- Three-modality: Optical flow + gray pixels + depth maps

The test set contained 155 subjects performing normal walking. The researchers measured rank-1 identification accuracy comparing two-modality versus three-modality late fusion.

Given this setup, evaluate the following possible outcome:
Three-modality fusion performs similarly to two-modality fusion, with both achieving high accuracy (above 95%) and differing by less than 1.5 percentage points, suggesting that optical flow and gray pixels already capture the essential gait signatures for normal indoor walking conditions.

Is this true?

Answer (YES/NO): YES